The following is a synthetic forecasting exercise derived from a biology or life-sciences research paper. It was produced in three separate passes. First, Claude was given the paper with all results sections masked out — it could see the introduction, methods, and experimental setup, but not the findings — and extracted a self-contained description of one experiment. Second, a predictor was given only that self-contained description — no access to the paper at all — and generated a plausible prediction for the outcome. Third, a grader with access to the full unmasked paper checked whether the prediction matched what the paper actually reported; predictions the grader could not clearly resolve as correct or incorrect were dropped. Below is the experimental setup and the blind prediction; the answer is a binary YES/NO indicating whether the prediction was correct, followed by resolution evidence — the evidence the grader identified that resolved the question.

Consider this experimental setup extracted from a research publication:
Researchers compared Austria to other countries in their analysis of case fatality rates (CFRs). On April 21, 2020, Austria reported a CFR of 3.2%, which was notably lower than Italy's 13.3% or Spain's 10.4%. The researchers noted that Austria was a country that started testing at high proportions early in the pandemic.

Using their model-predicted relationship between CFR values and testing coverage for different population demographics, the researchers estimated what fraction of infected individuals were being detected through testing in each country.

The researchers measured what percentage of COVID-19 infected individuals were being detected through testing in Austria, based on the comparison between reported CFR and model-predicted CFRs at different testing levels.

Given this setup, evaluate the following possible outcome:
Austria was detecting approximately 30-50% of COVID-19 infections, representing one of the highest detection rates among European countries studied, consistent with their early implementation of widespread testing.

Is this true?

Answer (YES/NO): NO